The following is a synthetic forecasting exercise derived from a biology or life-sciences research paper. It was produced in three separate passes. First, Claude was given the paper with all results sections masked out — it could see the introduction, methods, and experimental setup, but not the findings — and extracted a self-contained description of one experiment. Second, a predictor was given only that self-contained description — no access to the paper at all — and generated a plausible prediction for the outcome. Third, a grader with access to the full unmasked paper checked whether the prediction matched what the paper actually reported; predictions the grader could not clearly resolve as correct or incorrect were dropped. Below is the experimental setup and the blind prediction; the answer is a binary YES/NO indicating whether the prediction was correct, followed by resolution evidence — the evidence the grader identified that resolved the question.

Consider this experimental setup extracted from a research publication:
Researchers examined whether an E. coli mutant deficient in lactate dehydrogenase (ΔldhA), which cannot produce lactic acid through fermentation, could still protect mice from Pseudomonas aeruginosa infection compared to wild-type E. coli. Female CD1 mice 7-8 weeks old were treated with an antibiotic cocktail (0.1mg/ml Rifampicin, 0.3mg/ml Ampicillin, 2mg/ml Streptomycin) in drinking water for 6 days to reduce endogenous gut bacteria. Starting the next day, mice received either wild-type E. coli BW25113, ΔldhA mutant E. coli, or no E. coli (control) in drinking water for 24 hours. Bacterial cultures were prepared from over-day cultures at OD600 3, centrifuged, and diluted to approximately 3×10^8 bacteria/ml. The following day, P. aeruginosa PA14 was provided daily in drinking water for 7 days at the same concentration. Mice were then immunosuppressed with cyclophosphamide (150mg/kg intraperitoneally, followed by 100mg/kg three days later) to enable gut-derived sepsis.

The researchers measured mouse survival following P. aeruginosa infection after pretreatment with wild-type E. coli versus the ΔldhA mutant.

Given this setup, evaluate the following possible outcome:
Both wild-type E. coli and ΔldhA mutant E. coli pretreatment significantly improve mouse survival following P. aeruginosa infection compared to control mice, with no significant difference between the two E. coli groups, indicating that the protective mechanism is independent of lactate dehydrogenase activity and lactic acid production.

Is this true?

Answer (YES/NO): NO